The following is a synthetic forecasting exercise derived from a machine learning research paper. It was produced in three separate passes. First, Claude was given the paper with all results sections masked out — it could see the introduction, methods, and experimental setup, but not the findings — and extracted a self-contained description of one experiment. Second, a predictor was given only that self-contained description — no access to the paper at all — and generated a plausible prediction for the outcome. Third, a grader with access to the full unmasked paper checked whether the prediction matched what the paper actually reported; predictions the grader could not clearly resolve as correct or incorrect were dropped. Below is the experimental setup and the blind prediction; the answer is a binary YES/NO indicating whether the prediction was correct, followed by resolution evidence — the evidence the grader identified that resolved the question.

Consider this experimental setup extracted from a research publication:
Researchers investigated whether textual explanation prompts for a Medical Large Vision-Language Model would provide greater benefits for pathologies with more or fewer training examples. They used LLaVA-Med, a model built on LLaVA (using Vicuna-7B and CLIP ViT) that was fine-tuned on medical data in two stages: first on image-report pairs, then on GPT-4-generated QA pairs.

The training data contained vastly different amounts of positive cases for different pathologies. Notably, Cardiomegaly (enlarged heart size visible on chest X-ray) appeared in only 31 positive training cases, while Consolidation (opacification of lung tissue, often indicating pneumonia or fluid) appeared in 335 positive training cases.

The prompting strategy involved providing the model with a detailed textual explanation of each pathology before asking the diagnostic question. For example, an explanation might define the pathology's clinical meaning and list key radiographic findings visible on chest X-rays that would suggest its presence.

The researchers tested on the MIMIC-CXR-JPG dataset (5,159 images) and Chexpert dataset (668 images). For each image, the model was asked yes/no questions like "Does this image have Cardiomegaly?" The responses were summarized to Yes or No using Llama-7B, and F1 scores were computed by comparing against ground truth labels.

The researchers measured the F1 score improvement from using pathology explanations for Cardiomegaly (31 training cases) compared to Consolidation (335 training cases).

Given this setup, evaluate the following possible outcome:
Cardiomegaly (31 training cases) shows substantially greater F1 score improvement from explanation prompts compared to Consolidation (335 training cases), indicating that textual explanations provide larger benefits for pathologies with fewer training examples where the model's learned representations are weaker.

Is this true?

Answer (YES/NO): YES